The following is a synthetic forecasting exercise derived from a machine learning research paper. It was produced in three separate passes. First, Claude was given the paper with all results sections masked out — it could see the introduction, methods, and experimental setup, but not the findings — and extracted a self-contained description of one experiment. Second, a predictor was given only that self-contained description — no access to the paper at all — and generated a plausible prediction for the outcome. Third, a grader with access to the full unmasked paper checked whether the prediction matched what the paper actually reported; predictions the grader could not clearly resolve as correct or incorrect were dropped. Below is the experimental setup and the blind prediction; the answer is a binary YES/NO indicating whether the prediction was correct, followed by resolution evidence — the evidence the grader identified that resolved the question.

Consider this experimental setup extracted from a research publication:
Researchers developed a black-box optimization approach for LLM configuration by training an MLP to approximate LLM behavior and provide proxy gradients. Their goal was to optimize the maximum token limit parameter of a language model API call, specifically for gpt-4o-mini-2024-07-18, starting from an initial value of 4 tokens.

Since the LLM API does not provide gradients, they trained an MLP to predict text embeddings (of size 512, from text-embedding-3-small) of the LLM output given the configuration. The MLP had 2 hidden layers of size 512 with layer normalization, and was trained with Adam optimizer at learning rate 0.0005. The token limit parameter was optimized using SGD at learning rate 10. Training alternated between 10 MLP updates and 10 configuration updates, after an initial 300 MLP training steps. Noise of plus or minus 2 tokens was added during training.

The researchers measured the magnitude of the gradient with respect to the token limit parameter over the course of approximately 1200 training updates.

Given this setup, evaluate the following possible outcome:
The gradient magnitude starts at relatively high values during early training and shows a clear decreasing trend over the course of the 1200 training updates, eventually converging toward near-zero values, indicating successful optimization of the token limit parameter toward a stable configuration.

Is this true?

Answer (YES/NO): YES